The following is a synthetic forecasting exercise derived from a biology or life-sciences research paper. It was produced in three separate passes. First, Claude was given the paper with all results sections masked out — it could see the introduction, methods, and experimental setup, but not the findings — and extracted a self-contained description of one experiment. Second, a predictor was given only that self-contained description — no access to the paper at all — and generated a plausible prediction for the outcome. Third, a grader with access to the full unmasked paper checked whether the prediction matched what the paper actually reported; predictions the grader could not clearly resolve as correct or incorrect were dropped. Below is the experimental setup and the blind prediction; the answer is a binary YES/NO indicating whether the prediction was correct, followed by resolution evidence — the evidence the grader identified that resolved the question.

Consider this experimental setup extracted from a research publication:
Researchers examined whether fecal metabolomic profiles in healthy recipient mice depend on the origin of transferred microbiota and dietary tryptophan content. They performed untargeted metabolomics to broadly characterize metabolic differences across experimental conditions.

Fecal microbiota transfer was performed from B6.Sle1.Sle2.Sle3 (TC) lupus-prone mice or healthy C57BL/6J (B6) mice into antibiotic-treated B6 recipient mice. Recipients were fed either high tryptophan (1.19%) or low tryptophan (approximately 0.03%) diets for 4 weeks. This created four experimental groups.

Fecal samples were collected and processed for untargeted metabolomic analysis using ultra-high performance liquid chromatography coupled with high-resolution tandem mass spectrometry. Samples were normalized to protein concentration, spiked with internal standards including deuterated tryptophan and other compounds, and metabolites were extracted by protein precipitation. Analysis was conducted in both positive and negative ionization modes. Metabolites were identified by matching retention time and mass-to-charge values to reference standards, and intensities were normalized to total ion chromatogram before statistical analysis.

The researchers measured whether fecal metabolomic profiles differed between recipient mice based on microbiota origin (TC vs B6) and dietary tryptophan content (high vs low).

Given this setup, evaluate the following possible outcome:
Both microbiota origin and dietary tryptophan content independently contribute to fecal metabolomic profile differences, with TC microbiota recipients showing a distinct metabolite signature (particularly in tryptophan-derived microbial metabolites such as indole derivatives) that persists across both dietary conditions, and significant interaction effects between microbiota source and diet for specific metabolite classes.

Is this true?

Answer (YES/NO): NO